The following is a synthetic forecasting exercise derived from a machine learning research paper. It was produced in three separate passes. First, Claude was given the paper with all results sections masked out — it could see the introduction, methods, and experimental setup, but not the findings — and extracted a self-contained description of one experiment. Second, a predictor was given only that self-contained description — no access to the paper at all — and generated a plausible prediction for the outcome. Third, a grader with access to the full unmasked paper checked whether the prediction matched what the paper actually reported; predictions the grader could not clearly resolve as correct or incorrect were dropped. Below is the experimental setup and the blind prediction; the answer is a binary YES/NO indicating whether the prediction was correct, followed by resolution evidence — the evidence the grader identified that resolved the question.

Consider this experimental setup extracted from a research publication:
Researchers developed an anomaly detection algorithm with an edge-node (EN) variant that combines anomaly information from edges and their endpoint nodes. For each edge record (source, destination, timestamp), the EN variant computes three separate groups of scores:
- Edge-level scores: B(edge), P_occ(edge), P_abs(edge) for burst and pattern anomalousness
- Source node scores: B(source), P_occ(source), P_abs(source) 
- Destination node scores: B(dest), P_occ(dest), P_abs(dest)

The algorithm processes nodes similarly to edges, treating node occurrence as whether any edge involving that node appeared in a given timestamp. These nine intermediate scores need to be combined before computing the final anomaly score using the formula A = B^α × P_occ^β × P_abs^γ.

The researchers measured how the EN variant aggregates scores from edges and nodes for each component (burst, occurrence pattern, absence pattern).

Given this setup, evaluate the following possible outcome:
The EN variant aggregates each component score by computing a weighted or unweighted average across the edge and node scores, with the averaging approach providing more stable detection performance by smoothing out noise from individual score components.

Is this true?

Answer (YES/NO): NO